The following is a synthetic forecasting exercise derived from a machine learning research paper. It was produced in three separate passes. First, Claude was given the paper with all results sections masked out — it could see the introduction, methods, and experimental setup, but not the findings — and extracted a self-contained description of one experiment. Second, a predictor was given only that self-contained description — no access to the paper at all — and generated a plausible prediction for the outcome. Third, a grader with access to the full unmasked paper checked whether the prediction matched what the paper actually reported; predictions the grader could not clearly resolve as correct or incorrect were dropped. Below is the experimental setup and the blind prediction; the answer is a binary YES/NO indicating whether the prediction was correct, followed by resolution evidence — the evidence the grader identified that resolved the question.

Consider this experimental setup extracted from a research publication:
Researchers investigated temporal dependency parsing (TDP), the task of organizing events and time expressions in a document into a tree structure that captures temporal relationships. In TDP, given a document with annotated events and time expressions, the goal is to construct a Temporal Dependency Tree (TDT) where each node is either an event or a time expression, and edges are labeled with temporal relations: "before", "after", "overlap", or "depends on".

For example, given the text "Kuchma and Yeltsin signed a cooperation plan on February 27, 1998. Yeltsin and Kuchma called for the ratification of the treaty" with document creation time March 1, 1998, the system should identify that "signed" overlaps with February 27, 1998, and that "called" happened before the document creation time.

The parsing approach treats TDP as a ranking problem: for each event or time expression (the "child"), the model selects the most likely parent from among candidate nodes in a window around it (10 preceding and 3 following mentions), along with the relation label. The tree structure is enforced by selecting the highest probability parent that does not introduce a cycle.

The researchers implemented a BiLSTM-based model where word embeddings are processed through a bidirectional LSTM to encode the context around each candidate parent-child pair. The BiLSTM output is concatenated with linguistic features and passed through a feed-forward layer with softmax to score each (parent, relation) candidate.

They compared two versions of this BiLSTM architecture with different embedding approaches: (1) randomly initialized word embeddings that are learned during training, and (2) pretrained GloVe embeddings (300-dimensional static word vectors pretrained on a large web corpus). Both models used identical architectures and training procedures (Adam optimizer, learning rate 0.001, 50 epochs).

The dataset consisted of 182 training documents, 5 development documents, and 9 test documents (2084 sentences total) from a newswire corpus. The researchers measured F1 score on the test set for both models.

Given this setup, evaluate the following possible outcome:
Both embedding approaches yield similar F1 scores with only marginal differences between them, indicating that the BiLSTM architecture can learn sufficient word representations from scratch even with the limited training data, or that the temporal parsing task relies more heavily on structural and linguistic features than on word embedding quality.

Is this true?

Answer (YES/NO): NO